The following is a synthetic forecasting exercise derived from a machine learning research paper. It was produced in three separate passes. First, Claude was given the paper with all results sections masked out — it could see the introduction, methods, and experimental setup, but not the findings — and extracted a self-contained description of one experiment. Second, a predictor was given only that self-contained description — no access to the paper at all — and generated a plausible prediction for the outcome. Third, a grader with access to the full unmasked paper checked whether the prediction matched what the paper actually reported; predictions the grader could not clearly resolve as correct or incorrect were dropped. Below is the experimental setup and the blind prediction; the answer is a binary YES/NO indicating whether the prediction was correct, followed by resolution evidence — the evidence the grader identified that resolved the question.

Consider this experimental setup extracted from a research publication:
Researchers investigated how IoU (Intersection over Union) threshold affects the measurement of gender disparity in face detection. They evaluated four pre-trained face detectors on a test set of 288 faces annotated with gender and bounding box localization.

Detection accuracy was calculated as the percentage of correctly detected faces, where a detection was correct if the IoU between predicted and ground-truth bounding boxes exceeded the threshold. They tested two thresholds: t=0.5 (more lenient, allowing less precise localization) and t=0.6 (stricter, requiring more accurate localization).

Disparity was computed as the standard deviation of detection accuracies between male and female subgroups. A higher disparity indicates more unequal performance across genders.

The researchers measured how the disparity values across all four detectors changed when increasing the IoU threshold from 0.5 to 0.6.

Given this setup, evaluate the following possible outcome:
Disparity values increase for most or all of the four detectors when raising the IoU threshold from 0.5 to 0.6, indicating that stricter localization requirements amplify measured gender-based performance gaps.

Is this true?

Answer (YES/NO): YES